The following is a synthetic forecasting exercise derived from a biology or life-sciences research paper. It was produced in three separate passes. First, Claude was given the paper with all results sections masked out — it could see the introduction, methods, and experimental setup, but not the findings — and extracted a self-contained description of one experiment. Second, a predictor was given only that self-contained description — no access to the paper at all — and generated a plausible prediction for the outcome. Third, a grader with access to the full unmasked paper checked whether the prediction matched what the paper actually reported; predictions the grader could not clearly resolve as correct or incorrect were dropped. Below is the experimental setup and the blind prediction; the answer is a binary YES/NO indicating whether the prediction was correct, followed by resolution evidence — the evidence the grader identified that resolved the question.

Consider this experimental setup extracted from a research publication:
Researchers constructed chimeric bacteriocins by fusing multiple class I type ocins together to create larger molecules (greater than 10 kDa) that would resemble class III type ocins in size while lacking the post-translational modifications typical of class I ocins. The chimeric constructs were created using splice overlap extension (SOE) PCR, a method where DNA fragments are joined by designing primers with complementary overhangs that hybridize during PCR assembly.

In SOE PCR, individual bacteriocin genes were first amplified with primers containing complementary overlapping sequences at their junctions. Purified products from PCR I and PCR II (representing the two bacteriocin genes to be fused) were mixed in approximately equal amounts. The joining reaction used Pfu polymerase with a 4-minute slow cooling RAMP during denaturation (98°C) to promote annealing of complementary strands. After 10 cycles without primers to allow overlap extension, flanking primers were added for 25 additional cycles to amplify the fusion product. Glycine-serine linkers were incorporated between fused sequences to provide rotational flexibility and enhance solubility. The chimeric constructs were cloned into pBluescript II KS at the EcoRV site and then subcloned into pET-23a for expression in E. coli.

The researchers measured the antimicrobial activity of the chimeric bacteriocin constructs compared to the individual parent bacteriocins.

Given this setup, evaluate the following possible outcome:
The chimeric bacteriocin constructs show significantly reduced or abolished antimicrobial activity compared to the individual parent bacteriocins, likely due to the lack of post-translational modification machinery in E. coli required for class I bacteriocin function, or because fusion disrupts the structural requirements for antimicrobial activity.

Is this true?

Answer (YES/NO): YES